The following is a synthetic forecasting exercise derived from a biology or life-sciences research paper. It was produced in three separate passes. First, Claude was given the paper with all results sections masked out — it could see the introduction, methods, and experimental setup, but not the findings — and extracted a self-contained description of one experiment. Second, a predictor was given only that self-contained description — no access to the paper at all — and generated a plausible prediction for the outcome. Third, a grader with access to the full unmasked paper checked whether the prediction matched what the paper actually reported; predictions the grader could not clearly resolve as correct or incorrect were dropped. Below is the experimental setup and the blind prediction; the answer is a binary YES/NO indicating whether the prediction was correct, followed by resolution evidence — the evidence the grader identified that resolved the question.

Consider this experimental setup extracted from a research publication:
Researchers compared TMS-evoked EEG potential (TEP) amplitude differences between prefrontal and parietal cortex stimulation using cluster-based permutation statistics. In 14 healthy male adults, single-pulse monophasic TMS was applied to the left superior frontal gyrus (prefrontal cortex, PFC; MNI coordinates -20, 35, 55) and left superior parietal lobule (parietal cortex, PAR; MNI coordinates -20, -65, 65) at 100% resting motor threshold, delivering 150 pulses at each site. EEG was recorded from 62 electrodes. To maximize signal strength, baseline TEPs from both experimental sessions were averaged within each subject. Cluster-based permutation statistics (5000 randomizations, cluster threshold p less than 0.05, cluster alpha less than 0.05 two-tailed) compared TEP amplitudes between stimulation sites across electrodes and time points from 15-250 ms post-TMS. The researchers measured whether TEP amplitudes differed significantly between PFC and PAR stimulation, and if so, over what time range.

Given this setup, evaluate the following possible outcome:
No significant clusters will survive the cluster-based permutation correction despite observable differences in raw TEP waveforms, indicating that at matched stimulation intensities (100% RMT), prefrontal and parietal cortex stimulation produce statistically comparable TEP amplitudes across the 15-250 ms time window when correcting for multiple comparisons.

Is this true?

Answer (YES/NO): NO